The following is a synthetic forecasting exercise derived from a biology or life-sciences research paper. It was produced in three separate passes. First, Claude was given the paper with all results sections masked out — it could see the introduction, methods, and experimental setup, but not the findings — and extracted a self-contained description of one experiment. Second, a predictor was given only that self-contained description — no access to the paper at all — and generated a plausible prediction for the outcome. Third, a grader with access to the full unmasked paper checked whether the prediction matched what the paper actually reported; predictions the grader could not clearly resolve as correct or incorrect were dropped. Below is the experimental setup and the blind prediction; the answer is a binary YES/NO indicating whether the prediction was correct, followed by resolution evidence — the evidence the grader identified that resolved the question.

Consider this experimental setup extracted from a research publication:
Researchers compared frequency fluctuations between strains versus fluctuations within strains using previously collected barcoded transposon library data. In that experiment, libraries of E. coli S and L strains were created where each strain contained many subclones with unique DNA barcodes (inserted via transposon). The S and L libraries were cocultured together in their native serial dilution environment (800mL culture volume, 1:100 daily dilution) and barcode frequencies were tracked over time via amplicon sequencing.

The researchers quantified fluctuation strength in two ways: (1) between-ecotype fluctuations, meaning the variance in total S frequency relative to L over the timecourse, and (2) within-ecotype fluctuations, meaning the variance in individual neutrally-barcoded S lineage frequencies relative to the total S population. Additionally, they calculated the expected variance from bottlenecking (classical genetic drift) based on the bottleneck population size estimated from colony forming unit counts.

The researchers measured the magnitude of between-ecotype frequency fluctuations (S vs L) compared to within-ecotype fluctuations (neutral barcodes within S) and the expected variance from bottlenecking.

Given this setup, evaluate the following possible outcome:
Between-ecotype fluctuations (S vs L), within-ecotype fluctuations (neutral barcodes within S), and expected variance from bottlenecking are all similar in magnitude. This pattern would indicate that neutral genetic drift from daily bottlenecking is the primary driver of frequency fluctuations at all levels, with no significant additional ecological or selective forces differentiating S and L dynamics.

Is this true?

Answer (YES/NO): NO